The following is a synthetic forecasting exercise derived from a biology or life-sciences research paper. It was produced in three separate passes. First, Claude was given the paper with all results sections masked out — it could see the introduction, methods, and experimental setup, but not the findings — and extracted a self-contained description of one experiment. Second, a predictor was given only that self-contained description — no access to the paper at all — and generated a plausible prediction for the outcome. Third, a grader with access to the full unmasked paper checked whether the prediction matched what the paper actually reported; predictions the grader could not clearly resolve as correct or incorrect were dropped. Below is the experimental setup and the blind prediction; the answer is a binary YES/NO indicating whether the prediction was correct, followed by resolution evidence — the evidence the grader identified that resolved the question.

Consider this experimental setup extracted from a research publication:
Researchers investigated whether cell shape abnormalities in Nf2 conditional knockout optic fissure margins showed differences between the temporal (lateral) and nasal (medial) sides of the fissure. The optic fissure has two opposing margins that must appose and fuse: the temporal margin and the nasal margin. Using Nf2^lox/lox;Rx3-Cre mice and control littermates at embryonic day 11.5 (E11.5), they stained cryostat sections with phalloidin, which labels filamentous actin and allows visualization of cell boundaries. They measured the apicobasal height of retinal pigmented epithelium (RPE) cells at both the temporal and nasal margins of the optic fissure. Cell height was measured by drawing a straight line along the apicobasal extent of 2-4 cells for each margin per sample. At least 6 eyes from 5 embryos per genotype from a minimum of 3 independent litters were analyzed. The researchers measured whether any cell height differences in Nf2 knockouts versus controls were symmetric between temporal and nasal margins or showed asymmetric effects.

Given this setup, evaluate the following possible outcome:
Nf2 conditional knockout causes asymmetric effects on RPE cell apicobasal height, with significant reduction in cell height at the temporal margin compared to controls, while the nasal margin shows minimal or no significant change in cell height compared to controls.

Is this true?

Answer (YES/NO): NO